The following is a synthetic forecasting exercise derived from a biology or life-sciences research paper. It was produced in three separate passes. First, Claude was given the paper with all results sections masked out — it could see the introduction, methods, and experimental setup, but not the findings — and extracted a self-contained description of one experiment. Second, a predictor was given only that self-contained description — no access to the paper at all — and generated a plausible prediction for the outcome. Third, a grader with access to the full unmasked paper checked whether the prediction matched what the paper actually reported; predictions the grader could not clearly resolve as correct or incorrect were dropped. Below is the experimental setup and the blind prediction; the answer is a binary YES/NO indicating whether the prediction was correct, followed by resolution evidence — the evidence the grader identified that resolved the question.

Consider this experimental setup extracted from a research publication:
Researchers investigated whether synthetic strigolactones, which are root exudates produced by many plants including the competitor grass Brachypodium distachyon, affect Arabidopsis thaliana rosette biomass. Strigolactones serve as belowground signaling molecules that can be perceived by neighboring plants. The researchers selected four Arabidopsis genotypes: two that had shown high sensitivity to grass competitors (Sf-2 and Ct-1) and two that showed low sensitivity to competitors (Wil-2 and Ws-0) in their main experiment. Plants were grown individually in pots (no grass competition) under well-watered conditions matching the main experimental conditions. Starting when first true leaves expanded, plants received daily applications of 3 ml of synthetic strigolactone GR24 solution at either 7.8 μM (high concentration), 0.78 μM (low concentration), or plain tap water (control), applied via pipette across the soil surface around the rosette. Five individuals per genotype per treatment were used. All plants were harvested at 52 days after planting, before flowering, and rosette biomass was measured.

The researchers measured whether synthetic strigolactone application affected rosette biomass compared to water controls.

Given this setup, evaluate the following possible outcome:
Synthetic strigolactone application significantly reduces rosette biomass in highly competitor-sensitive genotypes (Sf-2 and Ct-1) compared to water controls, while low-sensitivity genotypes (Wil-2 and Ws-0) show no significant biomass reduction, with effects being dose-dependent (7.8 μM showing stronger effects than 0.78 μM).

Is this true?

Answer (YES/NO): NO